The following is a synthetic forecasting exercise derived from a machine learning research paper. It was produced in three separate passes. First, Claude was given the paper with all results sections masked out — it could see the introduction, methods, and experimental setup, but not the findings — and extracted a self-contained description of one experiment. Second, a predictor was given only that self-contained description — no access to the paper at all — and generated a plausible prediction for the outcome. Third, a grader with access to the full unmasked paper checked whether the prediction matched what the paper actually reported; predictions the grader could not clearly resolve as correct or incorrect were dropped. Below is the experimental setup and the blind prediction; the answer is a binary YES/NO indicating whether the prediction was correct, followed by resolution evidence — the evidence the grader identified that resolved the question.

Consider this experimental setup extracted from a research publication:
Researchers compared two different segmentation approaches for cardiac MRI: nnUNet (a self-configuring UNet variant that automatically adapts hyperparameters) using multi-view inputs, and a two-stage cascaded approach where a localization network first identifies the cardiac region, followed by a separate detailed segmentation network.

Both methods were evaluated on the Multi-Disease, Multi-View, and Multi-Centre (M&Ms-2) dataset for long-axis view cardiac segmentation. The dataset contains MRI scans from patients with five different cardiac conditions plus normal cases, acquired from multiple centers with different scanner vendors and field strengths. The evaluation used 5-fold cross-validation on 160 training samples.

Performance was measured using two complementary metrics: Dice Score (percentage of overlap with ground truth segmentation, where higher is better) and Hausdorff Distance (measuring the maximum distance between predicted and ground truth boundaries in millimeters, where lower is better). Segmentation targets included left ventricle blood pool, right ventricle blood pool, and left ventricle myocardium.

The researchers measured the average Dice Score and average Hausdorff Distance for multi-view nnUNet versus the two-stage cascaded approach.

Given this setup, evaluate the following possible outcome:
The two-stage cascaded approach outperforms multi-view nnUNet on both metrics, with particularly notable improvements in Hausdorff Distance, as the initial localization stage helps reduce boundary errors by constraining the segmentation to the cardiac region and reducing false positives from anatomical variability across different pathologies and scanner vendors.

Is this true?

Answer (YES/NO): NO